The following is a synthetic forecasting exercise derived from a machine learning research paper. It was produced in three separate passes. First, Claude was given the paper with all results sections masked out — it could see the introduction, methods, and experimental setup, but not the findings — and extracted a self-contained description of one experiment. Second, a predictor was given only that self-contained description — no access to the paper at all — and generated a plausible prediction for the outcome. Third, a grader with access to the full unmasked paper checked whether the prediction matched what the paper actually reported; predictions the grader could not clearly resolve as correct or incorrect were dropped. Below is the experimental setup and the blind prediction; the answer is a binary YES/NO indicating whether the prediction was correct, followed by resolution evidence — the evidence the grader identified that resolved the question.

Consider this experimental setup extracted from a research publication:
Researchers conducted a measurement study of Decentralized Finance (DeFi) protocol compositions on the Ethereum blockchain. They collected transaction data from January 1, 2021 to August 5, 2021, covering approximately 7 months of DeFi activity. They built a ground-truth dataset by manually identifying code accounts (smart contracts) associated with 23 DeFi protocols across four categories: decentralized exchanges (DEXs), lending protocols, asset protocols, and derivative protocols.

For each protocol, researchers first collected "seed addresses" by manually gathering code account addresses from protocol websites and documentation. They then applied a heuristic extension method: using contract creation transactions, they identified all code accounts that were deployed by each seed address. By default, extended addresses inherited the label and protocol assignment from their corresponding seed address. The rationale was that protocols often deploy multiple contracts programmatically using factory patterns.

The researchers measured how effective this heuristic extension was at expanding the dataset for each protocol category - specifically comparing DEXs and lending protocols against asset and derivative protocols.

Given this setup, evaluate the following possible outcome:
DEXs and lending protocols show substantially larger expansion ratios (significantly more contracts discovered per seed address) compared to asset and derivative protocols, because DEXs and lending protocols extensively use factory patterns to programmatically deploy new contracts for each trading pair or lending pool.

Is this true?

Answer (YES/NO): YES